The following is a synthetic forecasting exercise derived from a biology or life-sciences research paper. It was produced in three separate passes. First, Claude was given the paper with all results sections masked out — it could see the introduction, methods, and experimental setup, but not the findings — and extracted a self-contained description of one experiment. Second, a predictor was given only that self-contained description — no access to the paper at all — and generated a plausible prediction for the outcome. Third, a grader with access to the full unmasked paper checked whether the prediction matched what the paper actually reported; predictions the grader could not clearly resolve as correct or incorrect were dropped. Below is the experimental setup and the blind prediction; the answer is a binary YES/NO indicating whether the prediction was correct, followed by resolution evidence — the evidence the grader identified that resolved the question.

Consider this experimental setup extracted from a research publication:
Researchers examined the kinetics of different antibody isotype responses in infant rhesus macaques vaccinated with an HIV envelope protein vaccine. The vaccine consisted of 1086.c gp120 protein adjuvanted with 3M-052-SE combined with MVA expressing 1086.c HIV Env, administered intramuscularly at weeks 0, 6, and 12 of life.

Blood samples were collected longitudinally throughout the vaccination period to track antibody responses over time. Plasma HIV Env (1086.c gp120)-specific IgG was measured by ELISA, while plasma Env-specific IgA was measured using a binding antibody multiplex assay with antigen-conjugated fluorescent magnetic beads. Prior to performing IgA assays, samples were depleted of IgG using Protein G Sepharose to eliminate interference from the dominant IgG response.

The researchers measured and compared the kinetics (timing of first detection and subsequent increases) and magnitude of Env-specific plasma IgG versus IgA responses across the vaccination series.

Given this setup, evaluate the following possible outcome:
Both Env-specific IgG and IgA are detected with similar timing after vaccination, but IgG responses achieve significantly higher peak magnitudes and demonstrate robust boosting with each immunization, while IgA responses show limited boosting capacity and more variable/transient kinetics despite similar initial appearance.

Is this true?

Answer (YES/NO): NO